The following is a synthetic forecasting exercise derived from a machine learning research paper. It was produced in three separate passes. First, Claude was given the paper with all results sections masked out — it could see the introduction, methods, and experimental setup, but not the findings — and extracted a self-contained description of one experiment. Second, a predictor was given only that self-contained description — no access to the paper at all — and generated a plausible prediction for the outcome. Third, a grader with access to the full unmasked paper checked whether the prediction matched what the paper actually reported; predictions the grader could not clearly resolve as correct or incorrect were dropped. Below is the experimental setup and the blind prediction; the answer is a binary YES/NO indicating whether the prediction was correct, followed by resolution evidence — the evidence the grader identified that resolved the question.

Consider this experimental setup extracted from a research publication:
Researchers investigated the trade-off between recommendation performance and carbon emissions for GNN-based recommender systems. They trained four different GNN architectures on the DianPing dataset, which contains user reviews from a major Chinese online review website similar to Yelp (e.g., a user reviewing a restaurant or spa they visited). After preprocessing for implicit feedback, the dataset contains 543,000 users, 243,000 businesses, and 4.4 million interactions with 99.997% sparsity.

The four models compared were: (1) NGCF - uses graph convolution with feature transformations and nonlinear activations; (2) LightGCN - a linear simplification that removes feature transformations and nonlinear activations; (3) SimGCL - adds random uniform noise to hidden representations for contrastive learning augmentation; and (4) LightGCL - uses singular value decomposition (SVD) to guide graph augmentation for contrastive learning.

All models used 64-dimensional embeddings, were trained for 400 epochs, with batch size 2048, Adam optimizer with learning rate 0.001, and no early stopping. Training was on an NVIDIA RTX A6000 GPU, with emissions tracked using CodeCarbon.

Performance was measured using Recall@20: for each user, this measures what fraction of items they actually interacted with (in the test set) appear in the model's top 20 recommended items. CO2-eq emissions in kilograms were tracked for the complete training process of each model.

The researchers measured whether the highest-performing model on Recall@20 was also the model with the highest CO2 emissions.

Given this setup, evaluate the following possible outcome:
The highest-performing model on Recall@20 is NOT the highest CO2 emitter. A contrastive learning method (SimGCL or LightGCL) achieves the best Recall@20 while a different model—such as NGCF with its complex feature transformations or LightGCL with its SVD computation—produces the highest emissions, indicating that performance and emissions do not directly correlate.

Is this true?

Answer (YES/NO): NO